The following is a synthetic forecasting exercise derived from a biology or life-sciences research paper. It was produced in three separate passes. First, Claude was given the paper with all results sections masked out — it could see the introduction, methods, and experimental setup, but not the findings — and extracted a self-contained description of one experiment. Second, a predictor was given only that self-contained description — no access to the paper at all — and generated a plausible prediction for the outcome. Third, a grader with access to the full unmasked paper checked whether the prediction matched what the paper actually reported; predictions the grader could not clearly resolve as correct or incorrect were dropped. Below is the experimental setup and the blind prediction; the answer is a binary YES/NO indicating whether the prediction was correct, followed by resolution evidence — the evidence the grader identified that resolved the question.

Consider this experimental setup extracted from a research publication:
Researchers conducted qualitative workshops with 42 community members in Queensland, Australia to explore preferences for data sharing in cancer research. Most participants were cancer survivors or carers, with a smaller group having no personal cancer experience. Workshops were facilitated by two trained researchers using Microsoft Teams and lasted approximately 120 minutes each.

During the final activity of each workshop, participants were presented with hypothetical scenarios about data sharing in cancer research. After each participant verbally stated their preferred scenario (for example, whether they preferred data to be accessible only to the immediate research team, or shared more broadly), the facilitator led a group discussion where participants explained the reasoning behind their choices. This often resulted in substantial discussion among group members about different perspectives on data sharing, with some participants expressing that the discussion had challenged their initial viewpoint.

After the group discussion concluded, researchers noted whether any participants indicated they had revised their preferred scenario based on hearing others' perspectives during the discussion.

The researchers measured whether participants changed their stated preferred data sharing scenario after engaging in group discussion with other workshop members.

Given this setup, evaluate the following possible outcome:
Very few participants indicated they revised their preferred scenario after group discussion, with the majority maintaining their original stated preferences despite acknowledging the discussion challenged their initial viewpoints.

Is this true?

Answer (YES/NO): YES